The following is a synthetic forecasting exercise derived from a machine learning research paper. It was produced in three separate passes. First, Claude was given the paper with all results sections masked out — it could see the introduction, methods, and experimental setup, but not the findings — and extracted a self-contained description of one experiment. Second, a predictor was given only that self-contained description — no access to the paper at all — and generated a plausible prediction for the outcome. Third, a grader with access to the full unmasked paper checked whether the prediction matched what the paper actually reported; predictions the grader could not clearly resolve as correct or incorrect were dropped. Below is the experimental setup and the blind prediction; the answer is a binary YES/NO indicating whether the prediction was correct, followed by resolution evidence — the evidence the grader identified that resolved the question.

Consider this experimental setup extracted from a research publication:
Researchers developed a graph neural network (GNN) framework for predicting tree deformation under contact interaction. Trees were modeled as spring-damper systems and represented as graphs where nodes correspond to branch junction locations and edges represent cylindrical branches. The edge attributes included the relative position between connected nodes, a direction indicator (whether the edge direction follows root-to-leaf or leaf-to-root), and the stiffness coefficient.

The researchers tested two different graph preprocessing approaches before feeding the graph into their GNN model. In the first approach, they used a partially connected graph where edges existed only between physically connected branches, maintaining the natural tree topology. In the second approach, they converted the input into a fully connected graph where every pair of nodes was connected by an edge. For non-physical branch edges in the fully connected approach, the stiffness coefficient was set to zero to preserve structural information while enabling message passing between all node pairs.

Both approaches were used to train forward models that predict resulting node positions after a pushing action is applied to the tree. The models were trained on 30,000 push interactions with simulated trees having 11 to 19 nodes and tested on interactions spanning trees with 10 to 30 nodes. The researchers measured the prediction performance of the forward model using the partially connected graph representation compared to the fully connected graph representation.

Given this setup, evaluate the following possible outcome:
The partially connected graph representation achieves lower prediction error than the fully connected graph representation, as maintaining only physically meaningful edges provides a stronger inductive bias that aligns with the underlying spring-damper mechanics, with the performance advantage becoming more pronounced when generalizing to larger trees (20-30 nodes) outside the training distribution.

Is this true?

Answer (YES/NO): NO